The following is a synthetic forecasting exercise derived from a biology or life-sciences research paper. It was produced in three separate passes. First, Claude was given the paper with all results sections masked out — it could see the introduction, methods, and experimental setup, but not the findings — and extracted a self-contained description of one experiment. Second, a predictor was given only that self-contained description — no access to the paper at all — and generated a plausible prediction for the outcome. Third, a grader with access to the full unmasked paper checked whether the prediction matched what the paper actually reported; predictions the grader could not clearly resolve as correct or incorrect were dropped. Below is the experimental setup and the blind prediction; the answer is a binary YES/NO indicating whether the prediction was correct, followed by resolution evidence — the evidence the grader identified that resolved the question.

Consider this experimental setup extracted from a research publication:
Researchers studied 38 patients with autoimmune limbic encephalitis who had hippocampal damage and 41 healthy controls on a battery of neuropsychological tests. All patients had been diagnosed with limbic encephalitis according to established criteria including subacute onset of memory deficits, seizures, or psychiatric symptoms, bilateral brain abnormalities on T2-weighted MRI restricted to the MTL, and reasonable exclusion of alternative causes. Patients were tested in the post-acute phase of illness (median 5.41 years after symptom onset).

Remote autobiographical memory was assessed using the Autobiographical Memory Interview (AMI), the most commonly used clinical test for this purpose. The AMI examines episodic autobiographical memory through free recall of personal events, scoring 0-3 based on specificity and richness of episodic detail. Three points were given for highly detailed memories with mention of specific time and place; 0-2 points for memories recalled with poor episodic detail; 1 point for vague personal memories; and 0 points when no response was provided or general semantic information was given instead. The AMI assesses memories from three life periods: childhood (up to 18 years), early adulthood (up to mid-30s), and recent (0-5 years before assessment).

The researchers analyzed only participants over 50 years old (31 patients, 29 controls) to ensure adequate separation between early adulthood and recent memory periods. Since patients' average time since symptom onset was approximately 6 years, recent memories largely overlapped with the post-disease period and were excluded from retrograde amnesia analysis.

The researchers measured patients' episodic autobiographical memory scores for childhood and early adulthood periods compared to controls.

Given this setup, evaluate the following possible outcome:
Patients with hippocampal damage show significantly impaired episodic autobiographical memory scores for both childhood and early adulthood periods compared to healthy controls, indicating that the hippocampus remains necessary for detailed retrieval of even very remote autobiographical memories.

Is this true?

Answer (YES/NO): NO